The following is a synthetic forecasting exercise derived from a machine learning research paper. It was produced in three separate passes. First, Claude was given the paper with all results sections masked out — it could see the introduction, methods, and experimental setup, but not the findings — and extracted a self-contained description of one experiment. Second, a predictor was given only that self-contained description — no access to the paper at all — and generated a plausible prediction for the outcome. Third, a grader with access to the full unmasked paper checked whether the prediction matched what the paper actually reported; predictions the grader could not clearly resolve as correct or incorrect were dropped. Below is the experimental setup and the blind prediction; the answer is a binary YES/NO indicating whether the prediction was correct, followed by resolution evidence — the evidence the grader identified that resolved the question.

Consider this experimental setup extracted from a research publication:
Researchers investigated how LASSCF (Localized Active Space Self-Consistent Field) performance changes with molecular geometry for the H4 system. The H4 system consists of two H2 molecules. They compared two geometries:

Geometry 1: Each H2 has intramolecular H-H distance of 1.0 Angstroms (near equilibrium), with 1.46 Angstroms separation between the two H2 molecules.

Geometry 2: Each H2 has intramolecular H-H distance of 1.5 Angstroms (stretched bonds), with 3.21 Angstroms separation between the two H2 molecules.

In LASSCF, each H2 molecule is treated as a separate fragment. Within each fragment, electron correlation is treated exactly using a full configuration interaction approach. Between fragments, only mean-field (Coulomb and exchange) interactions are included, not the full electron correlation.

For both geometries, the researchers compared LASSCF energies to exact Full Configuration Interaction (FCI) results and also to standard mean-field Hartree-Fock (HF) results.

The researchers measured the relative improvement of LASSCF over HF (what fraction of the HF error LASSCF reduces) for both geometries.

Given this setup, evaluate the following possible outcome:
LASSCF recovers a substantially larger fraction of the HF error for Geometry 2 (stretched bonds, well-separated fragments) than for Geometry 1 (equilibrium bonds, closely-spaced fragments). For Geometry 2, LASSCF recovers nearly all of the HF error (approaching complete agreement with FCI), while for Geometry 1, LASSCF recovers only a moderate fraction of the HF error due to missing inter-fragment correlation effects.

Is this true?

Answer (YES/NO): YES